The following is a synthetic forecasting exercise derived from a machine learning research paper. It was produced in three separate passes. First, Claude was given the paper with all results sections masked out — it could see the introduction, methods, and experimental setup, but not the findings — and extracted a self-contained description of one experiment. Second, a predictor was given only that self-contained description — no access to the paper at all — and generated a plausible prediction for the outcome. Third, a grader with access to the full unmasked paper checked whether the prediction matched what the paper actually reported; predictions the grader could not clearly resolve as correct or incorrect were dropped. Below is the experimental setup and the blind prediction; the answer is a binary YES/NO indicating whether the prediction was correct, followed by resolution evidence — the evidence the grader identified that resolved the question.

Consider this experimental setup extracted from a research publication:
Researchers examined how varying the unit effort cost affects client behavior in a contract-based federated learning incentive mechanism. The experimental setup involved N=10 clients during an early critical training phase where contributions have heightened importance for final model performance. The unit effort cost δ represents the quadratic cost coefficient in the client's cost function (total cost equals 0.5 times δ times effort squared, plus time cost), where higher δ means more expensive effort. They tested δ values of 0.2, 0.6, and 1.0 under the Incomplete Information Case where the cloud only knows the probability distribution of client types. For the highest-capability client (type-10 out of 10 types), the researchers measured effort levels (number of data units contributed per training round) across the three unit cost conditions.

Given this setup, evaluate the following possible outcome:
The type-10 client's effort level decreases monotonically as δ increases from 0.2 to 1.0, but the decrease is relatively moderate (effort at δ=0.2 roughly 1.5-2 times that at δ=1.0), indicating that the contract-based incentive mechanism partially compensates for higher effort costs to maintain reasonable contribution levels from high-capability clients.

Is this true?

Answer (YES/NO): NO